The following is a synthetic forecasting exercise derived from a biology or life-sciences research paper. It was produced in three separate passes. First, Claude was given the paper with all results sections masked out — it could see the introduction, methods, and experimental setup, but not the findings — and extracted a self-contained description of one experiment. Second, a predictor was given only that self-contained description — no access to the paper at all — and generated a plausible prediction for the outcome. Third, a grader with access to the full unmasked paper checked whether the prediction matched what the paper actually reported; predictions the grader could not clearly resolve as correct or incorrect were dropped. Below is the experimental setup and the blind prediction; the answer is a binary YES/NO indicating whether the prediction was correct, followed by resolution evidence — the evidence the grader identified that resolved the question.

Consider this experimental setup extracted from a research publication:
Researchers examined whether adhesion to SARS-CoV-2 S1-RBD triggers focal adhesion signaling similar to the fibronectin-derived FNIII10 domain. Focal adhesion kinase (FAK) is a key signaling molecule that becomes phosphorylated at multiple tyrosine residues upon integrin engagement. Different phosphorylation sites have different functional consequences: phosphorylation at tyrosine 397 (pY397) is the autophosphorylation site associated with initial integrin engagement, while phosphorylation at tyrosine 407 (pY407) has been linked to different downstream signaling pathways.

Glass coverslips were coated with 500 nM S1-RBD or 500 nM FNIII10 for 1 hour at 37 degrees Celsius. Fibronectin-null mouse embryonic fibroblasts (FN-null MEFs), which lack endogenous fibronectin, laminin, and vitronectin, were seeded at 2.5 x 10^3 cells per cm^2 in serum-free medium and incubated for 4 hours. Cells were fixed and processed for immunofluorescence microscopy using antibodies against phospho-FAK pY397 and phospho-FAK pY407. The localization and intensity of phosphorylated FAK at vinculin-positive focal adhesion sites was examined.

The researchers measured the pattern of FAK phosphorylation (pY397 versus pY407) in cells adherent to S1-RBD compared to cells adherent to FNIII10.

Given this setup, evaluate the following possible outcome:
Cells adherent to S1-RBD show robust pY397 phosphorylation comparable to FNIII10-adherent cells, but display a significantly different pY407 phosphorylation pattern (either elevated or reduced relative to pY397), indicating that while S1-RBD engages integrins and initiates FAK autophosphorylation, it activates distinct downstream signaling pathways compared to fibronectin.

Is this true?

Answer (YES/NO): NO